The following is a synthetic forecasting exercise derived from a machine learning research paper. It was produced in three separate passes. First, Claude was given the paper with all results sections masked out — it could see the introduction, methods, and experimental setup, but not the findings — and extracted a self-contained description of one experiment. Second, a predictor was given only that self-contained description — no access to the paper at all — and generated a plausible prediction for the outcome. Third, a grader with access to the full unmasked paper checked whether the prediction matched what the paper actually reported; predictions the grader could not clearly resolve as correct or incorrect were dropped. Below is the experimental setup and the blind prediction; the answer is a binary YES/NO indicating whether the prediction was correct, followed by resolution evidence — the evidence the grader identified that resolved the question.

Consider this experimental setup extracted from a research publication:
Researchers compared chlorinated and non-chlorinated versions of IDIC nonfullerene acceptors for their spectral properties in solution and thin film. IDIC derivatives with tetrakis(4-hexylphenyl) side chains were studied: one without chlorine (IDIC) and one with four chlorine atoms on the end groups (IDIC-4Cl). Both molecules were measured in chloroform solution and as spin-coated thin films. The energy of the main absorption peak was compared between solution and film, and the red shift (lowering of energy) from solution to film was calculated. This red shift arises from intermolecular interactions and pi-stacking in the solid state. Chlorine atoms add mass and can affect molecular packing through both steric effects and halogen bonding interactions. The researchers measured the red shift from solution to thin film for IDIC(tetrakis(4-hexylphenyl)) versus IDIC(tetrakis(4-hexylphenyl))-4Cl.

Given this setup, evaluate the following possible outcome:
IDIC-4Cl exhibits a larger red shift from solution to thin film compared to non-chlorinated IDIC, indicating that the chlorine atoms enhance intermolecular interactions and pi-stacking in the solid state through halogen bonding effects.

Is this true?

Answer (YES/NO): YES